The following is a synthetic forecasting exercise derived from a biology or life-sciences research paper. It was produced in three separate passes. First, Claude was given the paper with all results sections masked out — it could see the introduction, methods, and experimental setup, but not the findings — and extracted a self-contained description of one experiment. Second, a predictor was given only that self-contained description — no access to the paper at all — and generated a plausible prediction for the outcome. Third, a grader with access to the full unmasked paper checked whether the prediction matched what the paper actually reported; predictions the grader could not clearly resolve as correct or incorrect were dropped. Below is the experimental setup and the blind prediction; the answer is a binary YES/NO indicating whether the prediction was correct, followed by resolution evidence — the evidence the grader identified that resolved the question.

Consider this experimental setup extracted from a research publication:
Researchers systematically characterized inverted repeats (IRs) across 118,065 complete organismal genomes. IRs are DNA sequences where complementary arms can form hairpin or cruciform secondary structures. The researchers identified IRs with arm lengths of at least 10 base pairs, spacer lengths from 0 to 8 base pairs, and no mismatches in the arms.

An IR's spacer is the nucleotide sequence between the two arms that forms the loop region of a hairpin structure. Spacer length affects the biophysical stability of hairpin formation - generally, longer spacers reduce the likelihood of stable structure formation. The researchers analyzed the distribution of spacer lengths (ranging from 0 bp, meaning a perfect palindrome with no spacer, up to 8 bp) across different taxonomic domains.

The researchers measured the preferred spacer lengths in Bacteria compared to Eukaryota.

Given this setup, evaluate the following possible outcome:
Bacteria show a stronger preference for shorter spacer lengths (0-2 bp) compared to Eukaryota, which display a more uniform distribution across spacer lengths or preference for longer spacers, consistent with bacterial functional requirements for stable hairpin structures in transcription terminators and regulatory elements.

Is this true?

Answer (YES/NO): NO